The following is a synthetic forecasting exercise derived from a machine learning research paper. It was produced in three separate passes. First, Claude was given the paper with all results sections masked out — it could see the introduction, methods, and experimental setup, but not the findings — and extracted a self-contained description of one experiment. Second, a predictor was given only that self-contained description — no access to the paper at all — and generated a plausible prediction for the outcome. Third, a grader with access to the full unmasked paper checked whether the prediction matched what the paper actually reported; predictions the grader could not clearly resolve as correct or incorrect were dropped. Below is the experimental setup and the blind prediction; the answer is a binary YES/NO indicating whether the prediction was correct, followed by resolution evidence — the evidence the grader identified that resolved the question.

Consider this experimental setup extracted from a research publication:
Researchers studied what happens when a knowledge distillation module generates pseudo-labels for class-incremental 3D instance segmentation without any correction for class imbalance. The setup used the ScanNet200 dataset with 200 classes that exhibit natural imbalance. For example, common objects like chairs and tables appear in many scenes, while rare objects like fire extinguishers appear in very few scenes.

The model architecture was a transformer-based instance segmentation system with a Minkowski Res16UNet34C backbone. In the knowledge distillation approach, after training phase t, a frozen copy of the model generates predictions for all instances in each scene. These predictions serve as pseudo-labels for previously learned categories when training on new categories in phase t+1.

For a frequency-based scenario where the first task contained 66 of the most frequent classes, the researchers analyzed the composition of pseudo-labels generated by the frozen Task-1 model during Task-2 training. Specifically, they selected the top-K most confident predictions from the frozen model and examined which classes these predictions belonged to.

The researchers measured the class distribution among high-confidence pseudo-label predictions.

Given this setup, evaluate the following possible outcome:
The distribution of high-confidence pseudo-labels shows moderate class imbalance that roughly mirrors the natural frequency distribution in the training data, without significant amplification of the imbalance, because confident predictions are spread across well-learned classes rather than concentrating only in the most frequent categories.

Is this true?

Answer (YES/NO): NO